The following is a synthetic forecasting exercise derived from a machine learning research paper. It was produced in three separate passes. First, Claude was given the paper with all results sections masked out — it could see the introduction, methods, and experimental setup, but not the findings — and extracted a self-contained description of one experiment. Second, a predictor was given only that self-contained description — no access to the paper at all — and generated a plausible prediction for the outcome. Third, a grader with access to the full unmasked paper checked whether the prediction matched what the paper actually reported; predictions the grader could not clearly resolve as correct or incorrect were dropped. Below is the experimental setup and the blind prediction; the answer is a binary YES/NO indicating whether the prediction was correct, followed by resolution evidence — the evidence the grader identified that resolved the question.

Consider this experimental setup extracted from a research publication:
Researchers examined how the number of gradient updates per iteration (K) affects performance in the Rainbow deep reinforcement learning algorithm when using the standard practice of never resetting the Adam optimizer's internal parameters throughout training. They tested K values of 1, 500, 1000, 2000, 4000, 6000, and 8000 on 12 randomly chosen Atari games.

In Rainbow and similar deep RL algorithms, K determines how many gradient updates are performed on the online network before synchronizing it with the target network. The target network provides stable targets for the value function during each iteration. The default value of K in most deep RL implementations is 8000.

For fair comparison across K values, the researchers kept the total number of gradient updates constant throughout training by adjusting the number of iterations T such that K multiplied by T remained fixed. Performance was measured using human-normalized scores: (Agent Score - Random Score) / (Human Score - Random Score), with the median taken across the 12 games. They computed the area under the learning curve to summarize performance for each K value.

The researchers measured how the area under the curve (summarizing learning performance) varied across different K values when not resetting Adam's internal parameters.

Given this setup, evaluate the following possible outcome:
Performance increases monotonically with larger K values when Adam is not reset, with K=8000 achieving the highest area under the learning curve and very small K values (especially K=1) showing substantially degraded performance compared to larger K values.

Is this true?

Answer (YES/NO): NO